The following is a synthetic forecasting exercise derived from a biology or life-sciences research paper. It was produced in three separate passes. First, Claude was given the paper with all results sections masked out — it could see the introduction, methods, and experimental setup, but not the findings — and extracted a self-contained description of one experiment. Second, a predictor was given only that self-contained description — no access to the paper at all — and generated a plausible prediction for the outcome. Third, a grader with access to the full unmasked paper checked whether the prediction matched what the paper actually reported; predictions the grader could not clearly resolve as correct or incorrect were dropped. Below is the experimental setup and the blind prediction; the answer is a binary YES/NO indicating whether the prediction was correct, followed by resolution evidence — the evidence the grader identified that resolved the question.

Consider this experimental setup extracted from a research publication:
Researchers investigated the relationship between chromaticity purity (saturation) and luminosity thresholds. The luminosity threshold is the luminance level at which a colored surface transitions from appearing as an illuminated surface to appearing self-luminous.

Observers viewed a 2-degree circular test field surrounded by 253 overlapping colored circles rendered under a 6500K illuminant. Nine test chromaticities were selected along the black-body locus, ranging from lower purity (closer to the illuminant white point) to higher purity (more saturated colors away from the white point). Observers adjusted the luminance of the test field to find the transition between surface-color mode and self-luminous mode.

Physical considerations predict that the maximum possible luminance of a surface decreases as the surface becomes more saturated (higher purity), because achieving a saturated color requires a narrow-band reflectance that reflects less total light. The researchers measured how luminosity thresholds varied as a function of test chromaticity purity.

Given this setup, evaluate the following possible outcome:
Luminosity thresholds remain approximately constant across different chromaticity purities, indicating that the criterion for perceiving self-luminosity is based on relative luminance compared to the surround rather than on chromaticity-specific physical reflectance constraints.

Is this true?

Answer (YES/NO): NO